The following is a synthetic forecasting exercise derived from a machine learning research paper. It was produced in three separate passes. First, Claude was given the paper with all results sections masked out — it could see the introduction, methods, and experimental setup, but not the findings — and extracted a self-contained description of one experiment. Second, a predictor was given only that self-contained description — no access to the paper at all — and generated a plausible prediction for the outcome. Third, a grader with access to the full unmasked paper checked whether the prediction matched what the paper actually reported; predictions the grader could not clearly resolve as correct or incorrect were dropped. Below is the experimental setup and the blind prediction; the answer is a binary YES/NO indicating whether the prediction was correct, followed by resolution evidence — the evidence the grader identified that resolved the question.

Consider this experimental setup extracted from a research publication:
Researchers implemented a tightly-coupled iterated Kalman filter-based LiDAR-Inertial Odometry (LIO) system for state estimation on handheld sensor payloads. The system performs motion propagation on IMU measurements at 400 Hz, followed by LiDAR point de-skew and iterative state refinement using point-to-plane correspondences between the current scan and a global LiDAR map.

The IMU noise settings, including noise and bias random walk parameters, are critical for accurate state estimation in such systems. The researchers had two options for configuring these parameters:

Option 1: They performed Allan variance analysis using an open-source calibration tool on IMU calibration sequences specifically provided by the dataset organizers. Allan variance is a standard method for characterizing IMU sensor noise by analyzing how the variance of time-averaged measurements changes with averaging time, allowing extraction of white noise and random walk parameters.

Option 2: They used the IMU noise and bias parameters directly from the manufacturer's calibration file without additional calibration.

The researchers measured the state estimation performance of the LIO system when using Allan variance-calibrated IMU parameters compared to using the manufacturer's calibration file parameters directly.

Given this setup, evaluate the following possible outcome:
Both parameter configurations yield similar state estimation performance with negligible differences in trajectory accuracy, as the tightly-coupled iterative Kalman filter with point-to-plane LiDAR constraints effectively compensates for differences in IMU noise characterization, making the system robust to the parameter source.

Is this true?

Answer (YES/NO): YES